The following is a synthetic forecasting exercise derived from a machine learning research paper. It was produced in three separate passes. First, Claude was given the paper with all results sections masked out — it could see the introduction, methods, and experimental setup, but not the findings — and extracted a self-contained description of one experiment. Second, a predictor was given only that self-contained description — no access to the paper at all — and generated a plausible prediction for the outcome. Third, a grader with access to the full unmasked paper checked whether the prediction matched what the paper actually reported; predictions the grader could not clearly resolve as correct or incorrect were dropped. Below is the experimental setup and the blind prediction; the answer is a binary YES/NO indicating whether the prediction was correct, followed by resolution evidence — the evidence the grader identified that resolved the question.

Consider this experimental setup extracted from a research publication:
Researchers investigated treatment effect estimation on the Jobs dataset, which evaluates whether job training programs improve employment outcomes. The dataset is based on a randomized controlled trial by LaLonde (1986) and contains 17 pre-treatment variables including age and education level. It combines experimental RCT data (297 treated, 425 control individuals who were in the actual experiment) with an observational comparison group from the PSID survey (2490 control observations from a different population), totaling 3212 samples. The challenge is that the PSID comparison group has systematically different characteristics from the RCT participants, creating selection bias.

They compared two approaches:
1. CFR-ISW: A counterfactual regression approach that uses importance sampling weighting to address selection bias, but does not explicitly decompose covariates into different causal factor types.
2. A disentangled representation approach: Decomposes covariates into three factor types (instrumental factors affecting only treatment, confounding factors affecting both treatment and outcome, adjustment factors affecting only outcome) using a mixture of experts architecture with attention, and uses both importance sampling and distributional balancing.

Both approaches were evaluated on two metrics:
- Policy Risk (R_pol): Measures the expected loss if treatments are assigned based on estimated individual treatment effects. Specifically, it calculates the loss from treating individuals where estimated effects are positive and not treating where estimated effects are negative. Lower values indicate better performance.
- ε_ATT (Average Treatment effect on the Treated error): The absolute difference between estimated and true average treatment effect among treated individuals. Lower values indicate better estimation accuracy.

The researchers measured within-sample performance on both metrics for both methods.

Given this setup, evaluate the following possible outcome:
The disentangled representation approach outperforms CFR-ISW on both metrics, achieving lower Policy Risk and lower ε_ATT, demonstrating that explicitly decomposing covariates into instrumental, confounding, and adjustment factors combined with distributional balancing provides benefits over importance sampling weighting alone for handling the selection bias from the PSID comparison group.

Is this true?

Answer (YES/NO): NO